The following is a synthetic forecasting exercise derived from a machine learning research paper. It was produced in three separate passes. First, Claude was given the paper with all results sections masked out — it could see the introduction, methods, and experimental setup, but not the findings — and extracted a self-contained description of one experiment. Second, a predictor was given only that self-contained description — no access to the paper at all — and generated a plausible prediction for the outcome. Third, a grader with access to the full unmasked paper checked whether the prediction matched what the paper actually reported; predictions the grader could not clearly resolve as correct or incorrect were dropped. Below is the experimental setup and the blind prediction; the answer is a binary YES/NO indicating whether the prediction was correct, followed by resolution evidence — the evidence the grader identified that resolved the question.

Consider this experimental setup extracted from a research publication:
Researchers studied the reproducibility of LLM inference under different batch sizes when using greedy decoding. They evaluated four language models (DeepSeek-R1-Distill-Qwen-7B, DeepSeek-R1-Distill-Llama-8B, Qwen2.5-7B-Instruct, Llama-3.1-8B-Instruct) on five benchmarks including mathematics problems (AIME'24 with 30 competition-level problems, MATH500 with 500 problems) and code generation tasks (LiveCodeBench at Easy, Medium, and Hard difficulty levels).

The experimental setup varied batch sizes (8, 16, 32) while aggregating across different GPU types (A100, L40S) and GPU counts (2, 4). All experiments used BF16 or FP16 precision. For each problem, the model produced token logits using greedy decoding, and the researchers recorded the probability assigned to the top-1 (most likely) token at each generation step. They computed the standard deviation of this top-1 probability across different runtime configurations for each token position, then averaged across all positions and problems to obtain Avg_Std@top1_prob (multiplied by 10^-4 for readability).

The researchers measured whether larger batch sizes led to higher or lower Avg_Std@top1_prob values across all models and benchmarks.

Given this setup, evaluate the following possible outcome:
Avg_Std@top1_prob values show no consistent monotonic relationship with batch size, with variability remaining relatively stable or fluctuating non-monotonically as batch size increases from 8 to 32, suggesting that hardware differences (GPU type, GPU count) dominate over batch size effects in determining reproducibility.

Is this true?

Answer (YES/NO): NO